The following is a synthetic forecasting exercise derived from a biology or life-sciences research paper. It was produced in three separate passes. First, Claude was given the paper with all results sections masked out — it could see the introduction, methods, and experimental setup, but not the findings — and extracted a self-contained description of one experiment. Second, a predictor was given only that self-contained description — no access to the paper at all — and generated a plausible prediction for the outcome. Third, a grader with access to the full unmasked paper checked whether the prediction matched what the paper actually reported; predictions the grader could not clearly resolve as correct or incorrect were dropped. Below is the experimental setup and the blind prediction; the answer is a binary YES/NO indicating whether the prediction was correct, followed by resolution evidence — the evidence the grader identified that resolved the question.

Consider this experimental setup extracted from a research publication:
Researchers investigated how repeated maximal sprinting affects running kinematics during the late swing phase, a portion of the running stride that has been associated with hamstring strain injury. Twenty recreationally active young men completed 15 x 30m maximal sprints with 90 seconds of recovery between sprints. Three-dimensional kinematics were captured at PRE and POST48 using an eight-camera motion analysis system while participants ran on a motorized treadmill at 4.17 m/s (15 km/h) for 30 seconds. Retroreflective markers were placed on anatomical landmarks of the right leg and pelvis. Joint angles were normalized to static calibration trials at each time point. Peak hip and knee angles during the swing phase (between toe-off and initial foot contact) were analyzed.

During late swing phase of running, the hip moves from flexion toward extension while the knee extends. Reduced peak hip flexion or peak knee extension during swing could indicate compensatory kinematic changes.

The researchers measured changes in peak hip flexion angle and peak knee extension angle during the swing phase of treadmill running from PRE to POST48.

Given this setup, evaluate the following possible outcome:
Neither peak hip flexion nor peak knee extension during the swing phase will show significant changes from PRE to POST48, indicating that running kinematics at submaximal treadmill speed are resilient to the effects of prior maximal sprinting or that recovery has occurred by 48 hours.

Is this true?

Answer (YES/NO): YES